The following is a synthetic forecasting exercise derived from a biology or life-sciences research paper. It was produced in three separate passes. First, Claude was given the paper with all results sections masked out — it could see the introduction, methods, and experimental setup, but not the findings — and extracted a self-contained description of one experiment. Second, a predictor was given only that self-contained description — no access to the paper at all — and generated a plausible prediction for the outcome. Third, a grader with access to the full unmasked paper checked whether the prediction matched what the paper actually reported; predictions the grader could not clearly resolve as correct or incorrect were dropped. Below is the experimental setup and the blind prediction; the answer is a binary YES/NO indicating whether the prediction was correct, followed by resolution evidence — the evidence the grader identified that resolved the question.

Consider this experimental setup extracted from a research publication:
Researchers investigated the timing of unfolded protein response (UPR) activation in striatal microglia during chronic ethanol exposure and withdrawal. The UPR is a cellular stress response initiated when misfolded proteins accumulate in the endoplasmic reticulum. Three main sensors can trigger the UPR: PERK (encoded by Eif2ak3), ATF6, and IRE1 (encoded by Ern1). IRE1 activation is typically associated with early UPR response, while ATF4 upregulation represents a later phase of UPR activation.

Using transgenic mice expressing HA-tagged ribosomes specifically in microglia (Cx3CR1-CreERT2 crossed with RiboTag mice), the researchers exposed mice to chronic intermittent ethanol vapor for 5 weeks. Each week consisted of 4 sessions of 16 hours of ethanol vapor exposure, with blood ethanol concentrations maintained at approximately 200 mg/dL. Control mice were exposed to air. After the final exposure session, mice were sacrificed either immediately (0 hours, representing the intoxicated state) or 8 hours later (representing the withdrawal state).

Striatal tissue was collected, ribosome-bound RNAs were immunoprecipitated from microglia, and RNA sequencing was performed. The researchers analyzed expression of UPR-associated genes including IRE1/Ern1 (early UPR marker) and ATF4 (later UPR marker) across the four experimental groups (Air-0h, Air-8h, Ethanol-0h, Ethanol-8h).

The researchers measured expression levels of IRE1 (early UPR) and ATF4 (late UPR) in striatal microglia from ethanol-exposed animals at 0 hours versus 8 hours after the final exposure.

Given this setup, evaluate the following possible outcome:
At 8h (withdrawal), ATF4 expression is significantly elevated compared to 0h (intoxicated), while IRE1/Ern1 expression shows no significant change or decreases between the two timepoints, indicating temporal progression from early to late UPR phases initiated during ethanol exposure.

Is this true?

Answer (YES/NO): YES